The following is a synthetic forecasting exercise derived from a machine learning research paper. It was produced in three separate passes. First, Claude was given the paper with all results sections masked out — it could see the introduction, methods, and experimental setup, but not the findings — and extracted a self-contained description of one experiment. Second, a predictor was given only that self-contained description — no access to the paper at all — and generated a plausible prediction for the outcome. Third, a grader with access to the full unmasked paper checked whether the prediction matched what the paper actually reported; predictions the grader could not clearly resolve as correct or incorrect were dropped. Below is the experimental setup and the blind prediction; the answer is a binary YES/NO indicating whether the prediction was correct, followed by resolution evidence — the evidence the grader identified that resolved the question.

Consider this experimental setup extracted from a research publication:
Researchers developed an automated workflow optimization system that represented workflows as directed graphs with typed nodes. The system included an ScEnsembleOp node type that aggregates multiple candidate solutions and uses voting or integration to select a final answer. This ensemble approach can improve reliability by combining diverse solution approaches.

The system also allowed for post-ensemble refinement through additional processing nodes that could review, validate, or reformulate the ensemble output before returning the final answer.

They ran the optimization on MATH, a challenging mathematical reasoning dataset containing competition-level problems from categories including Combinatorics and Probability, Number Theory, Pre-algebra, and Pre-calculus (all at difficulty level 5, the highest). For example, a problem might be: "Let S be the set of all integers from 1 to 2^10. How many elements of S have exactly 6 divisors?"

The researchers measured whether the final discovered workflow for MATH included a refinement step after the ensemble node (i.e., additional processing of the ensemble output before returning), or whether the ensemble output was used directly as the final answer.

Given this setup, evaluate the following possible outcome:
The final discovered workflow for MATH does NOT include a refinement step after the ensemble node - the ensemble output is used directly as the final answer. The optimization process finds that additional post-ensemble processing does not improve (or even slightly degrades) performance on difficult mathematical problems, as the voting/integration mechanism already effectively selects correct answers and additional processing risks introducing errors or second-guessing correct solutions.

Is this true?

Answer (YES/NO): NO